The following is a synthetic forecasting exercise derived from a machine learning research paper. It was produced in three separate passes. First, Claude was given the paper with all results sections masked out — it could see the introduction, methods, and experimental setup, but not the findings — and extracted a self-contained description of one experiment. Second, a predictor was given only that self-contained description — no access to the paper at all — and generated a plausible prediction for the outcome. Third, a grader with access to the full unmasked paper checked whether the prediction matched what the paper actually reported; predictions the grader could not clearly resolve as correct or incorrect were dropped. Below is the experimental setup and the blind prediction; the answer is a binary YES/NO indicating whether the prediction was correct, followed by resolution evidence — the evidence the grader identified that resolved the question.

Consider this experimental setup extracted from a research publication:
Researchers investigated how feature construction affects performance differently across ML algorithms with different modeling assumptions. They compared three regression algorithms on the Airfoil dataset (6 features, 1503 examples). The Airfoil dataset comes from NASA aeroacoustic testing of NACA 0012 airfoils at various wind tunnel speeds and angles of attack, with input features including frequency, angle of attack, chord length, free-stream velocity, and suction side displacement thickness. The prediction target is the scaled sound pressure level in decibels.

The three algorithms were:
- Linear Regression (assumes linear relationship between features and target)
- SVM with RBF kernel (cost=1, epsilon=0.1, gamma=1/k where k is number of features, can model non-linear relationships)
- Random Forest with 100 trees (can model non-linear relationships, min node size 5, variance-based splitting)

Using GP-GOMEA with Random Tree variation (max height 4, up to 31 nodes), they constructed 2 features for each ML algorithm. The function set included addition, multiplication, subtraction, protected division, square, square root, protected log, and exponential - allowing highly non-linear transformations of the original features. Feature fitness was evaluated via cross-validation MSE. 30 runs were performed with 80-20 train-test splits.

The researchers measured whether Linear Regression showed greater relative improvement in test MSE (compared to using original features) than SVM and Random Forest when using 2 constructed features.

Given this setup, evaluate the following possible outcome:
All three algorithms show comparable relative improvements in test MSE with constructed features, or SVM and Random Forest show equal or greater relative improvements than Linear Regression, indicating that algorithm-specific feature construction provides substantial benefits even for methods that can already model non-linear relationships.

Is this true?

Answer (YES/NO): NO